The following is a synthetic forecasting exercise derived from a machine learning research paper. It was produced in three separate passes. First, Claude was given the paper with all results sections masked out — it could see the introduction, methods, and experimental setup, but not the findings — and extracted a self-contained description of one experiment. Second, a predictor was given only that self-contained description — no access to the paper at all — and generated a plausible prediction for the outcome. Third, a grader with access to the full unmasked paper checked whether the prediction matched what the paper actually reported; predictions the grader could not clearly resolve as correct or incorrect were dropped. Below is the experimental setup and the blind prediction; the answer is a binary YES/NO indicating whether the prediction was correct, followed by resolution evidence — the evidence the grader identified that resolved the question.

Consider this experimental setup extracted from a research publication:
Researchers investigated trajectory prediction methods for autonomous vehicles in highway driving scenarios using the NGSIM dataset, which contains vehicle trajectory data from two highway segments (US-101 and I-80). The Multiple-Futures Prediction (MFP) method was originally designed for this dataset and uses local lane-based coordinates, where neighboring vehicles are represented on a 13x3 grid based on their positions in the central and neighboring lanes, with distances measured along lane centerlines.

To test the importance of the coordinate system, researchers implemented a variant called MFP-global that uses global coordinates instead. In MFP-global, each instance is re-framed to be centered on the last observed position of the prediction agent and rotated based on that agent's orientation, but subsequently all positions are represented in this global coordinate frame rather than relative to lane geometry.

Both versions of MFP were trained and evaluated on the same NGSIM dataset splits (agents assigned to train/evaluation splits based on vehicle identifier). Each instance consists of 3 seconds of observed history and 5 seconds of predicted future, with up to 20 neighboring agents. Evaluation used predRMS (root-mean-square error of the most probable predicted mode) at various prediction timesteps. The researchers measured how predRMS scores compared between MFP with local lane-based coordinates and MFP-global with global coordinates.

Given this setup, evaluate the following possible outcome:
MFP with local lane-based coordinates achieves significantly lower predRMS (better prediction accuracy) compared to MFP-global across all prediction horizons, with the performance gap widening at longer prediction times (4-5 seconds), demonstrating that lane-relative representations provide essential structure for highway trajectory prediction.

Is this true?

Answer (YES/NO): NO